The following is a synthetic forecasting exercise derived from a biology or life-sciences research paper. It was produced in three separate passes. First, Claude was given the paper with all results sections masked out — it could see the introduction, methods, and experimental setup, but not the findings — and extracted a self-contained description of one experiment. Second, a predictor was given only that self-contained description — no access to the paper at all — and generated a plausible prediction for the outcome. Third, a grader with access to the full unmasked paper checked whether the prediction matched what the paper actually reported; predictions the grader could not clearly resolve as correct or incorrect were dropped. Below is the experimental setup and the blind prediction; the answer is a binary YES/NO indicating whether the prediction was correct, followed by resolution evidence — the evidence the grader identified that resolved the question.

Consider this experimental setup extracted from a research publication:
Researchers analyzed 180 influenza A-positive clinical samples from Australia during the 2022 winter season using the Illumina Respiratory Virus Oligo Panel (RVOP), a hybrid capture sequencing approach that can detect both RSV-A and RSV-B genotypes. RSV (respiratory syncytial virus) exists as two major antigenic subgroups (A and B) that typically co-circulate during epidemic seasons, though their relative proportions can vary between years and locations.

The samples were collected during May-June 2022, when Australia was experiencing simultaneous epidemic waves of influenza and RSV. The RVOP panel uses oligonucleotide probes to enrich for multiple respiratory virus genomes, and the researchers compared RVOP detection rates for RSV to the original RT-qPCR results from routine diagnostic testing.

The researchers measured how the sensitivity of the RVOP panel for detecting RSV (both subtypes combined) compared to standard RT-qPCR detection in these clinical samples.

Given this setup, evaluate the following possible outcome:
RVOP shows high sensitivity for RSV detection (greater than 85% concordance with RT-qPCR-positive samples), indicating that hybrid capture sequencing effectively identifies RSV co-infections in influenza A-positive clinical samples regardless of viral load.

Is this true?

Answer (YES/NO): NO